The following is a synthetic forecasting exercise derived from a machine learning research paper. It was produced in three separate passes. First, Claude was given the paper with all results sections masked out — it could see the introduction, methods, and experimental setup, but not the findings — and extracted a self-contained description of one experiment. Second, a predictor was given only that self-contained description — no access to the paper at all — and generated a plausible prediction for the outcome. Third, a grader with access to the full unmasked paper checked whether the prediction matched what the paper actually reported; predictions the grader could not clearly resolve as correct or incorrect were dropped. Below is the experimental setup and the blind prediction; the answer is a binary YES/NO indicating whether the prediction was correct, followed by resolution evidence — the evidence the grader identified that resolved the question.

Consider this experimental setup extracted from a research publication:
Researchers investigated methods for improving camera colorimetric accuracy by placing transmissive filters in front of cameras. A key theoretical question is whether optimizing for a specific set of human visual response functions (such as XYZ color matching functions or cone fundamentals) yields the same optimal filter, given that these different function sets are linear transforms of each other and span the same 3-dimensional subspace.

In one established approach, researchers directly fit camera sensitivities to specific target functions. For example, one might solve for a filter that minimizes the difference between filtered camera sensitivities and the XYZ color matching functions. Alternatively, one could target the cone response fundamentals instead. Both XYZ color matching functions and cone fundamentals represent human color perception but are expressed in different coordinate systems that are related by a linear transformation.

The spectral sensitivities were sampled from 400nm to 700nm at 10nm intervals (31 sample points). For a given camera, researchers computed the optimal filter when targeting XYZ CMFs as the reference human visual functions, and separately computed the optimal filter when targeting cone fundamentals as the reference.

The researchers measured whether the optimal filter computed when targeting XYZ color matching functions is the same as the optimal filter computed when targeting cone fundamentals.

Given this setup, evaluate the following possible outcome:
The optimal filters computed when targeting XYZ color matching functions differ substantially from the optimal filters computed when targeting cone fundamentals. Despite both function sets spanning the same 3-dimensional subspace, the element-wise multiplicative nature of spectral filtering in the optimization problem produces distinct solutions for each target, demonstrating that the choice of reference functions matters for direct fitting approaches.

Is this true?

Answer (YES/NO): YES